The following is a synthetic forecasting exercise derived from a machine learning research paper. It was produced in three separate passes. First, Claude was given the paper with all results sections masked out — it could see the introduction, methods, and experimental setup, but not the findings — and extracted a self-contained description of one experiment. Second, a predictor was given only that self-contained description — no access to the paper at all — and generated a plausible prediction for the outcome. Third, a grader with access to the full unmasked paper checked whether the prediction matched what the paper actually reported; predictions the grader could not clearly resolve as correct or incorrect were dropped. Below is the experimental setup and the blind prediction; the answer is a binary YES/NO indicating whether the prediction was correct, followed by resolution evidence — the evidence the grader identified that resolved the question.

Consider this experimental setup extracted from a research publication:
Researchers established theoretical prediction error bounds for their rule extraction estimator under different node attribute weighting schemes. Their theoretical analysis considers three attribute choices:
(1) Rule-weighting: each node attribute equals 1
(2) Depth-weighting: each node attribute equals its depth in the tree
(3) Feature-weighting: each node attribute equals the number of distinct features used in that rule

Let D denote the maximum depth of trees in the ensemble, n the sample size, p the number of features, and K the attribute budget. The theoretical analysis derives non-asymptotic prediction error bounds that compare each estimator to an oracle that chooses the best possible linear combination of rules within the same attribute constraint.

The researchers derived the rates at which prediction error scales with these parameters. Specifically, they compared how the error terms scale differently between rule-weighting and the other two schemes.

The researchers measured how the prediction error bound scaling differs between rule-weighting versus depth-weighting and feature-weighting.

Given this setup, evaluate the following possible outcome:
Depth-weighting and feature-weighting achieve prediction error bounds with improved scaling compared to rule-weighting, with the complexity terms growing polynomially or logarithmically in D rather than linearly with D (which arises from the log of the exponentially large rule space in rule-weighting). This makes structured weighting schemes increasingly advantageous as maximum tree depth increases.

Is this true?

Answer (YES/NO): NO